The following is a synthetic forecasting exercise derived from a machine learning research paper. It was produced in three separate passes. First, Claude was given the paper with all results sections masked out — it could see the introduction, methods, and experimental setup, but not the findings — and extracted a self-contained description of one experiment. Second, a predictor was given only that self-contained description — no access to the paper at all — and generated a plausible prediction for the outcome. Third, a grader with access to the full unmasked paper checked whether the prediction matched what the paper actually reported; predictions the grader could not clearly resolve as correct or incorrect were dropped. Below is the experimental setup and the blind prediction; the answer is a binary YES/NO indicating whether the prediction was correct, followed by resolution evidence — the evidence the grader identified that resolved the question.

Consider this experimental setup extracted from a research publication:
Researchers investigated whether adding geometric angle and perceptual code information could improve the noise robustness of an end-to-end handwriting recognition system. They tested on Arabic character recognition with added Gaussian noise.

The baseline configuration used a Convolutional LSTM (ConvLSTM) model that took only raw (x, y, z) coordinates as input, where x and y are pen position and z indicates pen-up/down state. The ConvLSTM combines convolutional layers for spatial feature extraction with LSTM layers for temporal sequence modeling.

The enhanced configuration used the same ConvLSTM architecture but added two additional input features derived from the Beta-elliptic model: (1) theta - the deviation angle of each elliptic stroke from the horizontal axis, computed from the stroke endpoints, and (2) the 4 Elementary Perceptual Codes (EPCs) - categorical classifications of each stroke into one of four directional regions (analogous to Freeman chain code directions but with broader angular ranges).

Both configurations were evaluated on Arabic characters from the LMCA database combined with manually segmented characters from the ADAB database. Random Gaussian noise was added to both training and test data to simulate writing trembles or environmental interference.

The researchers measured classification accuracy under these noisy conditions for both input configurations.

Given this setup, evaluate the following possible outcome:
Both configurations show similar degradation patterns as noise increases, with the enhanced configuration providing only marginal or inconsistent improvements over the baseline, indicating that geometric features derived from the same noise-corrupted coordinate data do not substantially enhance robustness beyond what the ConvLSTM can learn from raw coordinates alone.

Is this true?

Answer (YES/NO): NO